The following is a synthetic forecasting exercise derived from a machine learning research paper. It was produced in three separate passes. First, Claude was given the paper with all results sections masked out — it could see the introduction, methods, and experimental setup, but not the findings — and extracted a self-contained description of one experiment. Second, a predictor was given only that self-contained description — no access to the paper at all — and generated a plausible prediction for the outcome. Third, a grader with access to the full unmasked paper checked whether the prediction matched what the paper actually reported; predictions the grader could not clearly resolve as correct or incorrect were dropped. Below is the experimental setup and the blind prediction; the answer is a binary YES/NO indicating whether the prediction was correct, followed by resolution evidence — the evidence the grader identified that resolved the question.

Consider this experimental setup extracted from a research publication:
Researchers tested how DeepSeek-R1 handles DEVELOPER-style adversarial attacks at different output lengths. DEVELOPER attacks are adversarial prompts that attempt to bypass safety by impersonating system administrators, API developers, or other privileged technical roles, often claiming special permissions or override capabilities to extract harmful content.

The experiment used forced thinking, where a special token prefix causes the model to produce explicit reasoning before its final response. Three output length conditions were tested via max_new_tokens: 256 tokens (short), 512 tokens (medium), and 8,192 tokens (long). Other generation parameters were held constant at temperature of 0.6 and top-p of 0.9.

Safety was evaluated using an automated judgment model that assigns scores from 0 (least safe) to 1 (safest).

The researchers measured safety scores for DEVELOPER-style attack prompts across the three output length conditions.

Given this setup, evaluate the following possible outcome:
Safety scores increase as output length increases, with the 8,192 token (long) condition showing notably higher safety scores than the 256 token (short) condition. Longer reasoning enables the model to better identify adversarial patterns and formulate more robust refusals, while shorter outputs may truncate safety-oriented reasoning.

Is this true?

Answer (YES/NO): YES